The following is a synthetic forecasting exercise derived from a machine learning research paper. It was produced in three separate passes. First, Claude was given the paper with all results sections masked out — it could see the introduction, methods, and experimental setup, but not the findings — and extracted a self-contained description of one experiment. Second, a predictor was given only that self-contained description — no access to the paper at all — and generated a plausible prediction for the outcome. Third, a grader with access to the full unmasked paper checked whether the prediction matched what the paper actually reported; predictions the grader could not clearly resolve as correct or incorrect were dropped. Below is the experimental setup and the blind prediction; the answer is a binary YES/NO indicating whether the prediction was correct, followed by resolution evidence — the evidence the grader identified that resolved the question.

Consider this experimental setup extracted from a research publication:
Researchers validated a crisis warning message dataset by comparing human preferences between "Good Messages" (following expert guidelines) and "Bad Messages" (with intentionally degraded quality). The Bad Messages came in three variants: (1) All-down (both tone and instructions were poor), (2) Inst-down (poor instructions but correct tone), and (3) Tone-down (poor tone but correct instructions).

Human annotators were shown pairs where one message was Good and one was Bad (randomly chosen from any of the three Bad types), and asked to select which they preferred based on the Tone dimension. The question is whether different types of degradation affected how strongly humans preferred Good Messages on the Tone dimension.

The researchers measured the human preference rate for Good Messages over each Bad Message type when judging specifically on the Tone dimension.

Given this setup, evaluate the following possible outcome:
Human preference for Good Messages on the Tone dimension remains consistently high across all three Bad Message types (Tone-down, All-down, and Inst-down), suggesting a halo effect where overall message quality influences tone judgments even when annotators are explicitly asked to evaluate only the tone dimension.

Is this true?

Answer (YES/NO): NO